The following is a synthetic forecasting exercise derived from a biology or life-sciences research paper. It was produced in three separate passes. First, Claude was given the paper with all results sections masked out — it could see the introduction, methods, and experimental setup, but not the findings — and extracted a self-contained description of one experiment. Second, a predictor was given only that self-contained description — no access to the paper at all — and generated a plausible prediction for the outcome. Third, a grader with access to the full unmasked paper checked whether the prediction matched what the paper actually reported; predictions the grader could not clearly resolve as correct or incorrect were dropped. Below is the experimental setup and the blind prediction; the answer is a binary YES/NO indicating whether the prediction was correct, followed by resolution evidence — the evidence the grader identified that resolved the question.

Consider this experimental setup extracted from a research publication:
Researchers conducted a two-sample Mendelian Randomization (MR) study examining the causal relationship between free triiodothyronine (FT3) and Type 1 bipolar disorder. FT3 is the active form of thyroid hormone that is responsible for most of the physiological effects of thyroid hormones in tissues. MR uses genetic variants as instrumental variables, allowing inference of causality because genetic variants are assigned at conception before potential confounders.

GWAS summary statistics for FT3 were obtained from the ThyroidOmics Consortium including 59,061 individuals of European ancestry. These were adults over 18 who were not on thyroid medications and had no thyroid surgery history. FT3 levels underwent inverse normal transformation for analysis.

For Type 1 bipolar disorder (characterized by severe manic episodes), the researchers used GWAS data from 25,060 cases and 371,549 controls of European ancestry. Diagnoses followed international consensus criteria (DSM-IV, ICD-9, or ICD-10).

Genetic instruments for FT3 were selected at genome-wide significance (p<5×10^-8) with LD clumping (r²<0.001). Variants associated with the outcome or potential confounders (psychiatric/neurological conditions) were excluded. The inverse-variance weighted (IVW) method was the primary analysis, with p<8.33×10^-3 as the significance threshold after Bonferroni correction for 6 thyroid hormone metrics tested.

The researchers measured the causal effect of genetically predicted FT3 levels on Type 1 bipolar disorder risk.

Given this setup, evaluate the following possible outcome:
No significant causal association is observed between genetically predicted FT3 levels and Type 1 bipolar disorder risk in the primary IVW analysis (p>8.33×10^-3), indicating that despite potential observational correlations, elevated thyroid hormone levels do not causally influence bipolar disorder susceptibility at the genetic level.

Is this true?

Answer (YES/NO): NO